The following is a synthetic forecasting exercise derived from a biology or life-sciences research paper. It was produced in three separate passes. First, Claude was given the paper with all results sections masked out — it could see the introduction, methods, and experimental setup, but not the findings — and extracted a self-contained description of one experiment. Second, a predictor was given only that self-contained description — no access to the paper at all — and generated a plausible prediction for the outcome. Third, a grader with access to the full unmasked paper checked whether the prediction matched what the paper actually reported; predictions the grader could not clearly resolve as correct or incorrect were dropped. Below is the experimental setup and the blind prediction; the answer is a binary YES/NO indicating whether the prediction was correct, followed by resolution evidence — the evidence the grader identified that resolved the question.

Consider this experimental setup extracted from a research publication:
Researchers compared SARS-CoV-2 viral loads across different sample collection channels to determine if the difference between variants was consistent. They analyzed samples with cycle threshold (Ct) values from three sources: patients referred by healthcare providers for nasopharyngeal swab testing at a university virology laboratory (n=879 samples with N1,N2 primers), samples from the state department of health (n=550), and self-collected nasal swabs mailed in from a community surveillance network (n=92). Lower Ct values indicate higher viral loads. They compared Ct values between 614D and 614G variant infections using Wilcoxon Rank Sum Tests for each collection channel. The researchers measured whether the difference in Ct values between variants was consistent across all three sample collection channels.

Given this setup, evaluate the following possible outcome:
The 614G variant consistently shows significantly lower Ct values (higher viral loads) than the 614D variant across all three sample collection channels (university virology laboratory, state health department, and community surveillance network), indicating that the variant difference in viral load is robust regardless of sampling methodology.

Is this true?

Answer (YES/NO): NO